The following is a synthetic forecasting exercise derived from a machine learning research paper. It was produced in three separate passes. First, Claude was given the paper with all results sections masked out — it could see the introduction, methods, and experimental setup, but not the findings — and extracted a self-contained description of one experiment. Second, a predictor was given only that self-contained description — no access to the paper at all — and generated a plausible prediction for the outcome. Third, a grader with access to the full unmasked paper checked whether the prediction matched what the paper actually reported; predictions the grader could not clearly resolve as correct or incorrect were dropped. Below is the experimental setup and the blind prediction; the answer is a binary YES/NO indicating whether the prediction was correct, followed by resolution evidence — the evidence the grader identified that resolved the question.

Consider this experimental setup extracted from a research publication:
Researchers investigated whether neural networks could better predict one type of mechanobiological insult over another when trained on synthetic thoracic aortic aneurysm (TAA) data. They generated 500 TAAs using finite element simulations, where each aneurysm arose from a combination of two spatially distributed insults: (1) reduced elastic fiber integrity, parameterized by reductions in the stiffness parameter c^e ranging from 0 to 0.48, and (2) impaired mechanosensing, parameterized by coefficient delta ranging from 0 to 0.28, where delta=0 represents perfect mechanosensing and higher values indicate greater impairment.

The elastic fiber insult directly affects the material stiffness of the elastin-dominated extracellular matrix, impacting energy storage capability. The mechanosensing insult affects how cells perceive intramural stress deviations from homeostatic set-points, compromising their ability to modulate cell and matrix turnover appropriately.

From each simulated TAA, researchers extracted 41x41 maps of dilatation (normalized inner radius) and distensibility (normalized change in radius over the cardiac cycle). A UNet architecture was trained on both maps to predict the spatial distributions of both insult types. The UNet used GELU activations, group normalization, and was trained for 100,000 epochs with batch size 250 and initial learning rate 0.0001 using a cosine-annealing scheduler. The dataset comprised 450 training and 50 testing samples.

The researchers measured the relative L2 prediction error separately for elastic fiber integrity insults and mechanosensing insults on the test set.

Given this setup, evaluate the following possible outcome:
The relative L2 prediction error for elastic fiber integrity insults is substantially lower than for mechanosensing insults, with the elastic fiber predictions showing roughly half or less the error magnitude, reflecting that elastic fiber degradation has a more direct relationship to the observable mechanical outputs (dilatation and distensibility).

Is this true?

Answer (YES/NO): NO